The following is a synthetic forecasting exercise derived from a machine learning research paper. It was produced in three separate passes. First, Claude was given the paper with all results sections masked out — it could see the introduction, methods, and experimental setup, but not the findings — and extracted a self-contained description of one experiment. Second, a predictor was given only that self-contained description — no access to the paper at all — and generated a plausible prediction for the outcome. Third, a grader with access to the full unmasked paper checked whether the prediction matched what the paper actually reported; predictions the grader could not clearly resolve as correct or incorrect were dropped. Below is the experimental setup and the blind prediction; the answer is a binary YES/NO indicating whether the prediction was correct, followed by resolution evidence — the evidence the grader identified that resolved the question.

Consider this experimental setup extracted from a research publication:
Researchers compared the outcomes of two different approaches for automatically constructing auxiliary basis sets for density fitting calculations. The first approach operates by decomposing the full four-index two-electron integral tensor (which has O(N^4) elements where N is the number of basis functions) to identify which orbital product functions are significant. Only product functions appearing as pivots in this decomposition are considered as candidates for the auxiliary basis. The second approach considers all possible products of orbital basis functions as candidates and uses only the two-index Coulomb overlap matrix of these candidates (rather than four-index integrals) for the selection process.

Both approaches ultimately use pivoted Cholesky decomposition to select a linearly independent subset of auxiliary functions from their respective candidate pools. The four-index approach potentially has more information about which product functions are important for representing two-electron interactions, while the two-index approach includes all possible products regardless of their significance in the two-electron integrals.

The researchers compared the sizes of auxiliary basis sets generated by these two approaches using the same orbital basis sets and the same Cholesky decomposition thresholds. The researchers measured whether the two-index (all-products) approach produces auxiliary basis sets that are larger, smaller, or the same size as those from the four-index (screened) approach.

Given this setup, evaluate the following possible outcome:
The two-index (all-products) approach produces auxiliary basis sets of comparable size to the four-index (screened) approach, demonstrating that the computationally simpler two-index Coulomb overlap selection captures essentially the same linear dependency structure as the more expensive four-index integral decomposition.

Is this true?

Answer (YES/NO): NO